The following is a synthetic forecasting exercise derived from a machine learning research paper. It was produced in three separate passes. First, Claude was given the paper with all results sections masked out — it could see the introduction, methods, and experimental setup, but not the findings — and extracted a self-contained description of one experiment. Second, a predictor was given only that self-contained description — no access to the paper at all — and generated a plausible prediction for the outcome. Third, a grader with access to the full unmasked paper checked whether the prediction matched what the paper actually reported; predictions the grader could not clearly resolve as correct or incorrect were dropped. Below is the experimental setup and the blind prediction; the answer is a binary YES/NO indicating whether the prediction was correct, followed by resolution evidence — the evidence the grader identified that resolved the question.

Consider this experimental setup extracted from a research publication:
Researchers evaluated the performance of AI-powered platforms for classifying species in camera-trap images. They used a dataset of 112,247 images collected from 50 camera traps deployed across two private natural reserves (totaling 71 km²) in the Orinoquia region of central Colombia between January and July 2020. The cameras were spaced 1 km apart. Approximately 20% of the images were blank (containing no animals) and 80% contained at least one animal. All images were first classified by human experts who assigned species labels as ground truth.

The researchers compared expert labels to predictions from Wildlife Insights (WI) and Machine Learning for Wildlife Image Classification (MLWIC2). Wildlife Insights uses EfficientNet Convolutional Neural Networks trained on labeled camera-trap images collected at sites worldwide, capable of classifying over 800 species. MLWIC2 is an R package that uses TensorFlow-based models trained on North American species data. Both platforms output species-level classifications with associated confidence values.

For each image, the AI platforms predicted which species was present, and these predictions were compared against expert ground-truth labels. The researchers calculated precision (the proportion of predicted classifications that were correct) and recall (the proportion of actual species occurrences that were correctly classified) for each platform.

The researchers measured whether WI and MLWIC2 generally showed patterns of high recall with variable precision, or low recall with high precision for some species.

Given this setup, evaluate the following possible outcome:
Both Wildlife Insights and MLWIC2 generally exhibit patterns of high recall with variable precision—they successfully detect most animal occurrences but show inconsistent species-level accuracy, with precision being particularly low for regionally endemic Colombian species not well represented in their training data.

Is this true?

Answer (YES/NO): NO